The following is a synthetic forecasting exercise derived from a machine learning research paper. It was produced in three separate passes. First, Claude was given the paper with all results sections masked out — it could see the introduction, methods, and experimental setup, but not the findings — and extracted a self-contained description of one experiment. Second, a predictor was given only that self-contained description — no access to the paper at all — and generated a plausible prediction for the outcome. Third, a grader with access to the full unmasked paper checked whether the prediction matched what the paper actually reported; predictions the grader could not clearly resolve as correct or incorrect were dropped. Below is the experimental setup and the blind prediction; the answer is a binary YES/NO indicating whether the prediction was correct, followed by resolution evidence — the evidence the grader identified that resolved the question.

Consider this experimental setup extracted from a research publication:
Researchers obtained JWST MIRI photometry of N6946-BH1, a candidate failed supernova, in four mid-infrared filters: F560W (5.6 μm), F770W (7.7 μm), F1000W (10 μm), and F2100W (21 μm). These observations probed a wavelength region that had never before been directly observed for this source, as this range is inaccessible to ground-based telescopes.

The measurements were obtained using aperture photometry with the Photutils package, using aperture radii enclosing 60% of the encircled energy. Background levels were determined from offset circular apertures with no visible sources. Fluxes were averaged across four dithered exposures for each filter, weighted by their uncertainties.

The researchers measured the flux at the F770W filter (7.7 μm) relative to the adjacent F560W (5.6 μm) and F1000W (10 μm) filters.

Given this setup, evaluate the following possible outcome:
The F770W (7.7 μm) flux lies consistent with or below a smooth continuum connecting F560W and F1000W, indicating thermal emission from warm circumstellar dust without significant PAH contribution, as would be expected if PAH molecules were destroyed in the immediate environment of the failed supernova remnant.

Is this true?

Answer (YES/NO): NO